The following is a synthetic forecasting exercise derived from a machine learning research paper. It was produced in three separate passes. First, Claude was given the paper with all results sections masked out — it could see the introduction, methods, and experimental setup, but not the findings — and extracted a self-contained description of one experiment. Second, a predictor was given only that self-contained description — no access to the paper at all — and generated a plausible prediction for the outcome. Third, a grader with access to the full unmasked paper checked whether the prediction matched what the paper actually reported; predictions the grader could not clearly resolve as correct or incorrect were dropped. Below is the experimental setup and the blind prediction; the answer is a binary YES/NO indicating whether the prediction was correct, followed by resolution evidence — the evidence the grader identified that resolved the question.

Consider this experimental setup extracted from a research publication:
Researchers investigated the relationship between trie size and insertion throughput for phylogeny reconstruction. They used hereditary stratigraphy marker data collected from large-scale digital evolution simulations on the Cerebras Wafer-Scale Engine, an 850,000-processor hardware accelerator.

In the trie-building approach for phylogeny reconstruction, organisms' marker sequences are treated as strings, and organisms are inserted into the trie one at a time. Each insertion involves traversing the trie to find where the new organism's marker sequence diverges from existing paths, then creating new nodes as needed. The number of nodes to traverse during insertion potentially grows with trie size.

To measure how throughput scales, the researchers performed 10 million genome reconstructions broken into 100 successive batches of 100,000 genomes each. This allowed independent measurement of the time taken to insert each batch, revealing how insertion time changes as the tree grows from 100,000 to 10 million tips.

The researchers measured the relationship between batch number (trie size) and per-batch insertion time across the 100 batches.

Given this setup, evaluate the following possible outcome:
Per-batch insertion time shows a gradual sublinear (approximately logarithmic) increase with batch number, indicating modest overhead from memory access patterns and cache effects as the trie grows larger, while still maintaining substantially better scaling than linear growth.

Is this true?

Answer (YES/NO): NO